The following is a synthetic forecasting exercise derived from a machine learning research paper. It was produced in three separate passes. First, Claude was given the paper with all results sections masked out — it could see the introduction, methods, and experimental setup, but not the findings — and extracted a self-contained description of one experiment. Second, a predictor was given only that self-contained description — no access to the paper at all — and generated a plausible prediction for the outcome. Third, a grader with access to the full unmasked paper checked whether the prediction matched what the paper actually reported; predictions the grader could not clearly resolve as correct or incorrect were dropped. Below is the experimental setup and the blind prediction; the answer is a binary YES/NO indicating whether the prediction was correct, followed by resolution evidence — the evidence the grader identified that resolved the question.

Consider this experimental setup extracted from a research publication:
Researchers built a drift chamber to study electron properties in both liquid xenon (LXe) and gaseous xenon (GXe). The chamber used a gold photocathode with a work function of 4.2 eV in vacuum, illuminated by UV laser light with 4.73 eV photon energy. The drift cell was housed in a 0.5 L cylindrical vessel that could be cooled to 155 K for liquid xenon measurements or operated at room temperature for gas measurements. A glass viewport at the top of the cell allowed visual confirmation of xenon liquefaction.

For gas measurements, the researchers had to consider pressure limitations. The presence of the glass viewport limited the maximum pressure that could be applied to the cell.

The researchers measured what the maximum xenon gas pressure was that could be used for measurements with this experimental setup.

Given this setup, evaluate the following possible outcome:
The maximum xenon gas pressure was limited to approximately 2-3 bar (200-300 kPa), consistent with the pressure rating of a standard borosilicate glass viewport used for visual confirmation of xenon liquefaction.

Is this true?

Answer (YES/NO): YES